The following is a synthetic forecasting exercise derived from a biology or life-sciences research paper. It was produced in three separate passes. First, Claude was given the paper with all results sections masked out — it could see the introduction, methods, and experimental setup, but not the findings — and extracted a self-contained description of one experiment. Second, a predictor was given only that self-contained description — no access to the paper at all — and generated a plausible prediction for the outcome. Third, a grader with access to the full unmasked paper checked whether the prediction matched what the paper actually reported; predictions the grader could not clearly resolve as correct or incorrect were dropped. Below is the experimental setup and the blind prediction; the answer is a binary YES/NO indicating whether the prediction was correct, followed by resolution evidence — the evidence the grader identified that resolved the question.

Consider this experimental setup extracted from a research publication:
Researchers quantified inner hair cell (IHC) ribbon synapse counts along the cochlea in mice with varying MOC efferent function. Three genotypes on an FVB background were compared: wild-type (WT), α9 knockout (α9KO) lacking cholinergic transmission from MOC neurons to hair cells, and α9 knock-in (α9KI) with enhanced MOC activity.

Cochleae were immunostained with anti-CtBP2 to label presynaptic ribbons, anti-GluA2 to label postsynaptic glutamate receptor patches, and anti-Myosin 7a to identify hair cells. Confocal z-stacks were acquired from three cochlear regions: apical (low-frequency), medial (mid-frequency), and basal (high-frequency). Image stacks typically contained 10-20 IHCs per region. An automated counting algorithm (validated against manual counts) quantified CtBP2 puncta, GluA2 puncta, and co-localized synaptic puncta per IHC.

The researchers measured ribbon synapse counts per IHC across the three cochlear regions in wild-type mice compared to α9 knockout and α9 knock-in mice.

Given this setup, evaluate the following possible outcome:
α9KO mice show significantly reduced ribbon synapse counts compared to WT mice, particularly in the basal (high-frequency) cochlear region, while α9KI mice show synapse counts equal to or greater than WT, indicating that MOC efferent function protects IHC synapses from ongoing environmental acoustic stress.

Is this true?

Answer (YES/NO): NO